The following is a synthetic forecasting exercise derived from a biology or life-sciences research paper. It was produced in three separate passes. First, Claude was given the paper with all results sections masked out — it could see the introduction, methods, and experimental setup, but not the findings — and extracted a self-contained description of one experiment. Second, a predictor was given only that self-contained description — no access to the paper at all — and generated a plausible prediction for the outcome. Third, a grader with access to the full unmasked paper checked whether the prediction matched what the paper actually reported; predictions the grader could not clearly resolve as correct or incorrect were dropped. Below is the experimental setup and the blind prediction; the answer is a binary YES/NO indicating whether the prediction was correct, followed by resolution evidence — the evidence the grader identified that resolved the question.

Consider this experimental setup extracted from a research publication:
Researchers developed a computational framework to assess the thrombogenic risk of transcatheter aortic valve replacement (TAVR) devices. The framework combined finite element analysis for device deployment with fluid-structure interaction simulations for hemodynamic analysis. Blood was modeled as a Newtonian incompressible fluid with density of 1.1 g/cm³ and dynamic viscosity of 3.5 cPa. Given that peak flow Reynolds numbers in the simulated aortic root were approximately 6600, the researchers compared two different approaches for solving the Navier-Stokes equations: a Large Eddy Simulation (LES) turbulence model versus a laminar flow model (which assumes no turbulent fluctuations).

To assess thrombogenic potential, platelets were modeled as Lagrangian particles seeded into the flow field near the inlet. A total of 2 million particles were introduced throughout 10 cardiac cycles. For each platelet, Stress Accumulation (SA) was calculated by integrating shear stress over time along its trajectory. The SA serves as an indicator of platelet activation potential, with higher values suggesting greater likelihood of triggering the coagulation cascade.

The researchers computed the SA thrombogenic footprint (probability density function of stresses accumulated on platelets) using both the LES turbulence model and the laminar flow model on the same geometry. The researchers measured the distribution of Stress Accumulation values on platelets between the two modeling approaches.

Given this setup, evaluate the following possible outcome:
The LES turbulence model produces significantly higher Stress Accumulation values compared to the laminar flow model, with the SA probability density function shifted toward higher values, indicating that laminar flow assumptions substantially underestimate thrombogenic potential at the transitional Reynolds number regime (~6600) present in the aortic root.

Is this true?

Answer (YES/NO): NO